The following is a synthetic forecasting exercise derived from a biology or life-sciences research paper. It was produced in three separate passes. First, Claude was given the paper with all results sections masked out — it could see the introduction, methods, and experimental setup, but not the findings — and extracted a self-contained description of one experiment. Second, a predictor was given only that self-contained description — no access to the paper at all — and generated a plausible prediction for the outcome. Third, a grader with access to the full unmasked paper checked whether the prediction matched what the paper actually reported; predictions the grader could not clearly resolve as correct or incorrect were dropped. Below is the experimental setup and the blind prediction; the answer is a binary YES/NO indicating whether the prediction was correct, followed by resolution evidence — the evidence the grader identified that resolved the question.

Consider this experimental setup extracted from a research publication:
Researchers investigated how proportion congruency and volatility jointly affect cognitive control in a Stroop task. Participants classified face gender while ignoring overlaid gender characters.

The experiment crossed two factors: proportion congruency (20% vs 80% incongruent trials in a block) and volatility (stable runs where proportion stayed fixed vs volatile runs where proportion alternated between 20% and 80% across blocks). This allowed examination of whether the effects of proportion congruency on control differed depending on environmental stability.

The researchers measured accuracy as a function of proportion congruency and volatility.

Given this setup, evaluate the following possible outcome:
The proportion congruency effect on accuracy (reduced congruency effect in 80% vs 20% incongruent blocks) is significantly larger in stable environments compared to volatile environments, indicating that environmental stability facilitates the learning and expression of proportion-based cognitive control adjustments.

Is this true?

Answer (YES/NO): NO